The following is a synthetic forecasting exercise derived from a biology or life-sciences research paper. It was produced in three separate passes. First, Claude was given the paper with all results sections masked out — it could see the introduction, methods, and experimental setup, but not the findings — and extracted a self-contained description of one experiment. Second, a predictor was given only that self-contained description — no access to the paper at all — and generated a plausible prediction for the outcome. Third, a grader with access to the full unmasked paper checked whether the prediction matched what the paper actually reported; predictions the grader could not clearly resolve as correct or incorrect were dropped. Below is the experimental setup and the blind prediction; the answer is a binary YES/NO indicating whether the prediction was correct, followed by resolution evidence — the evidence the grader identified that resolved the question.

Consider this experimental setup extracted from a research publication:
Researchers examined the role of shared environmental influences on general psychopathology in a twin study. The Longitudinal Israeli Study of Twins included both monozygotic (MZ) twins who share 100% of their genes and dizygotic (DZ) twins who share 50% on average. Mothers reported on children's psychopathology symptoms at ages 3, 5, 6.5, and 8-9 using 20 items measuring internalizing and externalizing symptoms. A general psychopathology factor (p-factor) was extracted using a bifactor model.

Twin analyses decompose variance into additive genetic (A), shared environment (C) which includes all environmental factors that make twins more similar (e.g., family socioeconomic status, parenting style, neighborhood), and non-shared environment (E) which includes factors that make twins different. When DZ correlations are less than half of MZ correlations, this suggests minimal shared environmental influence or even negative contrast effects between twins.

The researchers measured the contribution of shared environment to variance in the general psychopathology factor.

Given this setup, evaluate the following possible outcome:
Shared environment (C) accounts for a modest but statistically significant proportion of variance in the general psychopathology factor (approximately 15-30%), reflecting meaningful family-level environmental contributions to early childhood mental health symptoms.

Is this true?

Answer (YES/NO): NO